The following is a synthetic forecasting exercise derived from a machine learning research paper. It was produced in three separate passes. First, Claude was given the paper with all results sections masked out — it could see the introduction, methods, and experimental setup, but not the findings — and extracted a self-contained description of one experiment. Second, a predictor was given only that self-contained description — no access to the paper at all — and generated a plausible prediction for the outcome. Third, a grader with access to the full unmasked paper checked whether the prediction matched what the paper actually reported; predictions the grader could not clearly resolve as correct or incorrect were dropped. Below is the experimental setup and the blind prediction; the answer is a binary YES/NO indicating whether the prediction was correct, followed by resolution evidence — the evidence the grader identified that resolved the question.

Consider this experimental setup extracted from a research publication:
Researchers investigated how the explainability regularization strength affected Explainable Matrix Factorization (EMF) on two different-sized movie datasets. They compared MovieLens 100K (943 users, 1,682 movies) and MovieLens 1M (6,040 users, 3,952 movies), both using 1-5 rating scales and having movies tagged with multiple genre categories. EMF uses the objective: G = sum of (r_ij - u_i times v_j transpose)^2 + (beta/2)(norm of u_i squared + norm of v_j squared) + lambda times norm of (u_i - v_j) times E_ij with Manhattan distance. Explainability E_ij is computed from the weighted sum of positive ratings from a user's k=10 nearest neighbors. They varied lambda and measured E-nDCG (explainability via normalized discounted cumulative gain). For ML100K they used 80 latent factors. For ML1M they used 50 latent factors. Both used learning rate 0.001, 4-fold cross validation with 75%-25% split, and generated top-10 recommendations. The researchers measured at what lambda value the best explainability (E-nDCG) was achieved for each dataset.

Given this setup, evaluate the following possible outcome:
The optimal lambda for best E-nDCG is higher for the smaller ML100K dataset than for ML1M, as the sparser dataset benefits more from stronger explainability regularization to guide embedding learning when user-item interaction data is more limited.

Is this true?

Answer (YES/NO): YES